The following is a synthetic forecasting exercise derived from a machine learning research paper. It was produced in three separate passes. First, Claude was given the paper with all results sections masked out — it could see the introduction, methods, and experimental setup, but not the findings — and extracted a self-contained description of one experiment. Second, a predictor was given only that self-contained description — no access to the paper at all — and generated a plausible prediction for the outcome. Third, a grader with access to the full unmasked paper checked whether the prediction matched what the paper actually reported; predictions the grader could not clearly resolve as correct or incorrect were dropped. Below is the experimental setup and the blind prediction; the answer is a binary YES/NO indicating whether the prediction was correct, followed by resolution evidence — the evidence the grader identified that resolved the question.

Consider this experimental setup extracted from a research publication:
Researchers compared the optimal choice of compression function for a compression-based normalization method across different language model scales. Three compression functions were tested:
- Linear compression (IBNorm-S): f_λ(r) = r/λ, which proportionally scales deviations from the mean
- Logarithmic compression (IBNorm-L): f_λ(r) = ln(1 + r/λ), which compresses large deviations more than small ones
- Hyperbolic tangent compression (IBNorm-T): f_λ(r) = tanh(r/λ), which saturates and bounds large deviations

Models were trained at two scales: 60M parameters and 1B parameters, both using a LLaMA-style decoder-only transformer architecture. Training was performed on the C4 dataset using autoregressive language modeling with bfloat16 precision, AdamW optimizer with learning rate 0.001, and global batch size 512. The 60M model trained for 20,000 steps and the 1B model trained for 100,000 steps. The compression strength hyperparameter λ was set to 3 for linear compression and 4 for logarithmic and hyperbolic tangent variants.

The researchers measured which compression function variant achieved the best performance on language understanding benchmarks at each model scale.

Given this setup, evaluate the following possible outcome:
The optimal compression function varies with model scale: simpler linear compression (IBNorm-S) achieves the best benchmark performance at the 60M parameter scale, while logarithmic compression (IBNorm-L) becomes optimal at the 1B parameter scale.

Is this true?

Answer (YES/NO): NO